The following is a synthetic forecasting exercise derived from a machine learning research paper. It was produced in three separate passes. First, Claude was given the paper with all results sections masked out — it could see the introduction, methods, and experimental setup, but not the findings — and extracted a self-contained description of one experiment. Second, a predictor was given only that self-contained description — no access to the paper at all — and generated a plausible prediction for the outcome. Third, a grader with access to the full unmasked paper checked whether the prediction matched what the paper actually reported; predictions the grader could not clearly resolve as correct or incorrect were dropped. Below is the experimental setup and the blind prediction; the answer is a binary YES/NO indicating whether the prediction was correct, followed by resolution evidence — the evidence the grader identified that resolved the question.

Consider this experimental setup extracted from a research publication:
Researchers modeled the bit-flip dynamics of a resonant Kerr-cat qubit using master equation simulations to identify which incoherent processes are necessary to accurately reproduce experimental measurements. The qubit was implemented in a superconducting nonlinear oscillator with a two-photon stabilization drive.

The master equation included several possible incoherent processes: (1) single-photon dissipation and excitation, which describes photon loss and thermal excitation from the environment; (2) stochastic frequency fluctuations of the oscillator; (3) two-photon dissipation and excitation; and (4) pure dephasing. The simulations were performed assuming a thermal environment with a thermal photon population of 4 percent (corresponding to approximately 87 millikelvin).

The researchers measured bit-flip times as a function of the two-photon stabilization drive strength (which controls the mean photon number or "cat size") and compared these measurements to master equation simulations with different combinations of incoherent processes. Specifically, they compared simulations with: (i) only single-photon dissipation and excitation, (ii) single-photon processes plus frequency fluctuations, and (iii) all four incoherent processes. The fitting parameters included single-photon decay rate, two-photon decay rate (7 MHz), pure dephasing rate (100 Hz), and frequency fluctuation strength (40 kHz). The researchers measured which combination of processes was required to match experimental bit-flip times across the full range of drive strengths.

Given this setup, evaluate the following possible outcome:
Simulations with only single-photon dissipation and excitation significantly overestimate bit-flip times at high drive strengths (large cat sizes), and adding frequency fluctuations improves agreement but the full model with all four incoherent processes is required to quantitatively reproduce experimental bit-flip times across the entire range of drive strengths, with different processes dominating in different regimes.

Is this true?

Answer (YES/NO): YES